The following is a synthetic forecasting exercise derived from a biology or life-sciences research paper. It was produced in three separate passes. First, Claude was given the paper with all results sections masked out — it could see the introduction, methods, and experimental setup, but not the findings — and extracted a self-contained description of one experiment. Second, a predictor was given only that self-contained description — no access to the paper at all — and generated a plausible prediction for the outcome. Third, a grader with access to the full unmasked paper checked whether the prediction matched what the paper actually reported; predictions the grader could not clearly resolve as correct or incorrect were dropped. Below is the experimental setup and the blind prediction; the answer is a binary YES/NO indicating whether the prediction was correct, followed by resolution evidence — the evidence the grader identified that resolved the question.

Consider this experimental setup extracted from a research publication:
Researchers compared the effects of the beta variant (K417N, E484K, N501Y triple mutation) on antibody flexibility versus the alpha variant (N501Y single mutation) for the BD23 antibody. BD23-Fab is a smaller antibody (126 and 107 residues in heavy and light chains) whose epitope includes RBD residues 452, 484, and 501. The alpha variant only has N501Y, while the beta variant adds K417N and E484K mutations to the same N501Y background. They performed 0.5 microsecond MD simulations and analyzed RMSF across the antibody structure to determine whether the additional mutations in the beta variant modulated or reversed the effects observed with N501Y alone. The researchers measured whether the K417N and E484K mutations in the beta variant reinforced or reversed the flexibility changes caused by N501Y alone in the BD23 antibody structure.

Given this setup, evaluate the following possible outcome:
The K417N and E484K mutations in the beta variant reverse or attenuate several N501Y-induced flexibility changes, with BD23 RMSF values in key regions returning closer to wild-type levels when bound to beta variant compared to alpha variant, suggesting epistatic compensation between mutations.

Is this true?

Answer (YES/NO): YES